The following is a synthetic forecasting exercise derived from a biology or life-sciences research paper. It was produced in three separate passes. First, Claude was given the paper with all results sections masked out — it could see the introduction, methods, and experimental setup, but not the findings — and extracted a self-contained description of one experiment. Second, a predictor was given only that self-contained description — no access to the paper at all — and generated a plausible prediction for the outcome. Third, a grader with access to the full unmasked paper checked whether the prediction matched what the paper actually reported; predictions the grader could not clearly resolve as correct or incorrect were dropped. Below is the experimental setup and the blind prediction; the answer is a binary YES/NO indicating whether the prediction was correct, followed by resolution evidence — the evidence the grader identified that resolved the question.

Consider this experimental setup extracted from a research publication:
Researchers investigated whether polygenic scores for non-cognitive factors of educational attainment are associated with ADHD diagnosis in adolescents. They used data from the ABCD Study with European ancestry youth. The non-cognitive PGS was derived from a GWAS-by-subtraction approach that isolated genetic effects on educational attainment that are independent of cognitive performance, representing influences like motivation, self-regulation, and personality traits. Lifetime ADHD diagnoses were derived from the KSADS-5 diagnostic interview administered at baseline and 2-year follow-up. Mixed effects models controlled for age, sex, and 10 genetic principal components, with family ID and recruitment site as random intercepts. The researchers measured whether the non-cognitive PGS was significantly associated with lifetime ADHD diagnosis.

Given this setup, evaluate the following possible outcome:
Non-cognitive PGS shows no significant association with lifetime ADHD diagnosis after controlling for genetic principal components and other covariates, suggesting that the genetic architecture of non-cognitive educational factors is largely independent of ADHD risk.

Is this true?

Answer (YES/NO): NO